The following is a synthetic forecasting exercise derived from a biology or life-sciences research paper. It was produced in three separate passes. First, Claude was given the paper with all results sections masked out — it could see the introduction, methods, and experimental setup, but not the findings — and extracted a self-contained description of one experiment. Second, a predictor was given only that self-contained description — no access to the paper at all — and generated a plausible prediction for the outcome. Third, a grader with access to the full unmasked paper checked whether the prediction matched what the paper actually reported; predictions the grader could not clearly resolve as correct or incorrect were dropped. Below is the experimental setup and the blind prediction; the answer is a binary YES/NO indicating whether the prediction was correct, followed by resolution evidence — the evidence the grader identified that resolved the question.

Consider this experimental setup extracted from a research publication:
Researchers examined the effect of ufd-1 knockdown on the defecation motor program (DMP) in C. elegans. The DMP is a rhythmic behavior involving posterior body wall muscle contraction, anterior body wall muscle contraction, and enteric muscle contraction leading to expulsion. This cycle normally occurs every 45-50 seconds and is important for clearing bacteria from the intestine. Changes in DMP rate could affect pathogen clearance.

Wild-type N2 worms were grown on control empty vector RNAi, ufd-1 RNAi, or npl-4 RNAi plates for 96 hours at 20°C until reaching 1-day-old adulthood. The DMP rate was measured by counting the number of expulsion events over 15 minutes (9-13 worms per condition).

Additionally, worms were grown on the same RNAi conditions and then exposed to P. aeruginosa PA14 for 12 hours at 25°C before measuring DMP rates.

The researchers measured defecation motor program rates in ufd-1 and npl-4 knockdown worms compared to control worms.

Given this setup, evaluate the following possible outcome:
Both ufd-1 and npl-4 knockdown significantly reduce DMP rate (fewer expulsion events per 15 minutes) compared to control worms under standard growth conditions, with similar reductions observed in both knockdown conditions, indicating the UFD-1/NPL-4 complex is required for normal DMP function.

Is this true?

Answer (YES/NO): YES